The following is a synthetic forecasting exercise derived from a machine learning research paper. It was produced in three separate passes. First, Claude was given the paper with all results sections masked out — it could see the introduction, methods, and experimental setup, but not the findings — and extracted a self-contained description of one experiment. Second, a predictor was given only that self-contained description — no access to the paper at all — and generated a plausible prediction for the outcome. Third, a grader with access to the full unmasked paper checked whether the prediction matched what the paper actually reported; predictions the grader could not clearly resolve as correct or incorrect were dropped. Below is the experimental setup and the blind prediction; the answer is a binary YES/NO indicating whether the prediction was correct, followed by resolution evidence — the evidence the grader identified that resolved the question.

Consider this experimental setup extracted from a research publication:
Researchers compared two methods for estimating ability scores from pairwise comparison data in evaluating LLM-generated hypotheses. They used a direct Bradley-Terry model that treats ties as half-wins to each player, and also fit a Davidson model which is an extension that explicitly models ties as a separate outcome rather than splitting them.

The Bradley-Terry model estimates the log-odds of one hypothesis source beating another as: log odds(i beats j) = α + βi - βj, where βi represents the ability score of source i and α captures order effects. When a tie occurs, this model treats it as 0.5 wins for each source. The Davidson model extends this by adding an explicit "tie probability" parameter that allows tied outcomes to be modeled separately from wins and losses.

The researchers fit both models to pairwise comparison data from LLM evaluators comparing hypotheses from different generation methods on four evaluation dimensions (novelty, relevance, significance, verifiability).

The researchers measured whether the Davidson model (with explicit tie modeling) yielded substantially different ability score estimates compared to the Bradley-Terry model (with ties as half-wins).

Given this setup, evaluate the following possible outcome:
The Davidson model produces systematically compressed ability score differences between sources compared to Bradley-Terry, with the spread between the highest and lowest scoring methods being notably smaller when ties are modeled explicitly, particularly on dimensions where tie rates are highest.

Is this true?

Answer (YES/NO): NO